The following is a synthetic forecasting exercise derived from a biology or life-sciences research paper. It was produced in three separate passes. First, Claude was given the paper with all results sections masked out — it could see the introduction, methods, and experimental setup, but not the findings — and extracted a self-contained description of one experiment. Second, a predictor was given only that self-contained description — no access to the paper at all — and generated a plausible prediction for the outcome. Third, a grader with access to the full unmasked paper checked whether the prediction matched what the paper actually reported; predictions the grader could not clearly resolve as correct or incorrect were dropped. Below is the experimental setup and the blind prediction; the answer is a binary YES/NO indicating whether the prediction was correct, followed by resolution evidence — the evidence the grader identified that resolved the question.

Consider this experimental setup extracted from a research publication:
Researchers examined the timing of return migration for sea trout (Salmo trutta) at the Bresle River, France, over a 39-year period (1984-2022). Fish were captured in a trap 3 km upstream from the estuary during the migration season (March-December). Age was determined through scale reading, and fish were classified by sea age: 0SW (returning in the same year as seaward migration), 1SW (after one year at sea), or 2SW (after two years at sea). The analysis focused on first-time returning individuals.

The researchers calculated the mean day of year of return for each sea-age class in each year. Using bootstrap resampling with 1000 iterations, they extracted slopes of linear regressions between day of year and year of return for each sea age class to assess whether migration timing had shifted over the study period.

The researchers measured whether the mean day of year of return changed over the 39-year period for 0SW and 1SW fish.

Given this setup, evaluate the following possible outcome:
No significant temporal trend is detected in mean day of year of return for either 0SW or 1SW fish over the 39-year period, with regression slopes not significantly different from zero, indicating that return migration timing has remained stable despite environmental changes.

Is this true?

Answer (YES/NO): NO